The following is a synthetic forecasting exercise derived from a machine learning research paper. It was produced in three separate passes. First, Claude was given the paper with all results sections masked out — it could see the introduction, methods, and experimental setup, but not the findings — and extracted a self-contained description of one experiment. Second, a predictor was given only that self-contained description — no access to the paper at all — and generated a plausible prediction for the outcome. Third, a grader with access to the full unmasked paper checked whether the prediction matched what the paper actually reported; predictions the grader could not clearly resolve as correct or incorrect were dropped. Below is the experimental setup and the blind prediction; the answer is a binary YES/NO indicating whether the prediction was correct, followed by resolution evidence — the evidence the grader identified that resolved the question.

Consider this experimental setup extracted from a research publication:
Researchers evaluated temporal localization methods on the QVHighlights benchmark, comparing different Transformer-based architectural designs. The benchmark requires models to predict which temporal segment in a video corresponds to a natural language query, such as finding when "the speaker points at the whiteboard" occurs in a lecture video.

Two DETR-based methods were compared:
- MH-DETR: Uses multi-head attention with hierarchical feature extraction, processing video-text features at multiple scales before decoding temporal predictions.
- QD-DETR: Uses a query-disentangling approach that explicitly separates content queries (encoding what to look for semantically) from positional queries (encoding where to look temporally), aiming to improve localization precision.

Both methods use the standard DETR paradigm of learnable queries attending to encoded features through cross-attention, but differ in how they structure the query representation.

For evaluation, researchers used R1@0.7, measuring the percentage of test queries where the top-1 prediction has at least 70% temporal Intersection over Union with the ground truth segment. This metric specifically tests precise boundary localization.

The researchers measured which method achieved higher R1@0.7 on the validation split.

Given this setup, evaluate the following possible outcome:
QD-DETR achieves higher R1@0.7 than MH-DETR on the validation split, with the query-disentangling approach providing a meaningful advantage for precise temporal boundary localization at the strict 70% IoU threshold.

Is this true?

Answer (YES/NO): YES